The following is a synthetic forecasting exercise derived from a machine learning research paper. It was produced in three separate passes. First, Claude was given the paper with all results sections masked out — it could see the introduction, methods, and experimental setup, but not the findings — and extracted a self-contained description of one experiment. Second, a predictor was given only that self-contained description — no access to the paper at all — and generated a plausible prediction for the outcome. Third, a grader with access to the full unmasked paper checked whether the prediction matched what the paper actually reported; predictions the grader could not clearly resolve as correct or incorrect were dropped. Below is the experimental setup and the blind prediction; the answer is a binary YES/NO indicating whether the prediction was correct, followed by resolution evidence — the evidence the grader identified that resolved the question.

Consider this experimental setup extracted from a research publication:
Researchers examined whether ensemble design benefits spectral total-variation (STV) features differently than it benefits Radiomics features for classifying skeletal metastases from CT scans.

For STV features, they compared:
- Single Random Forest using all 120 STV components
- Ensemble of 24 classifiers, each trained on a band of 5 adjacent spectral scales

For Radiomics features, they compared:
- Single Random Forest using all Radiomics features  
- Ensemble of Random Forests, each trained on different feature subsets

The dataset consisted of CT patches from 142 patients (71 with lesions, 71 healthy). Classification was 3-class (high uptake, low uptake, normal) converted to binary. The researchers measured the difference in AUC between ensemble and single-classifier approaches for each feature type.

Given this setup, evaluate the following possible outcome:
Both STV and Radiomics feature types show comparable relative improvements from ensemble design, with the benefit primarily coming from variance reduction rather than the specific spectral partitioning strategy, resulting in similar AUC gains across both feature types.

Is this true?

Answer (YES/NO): NO